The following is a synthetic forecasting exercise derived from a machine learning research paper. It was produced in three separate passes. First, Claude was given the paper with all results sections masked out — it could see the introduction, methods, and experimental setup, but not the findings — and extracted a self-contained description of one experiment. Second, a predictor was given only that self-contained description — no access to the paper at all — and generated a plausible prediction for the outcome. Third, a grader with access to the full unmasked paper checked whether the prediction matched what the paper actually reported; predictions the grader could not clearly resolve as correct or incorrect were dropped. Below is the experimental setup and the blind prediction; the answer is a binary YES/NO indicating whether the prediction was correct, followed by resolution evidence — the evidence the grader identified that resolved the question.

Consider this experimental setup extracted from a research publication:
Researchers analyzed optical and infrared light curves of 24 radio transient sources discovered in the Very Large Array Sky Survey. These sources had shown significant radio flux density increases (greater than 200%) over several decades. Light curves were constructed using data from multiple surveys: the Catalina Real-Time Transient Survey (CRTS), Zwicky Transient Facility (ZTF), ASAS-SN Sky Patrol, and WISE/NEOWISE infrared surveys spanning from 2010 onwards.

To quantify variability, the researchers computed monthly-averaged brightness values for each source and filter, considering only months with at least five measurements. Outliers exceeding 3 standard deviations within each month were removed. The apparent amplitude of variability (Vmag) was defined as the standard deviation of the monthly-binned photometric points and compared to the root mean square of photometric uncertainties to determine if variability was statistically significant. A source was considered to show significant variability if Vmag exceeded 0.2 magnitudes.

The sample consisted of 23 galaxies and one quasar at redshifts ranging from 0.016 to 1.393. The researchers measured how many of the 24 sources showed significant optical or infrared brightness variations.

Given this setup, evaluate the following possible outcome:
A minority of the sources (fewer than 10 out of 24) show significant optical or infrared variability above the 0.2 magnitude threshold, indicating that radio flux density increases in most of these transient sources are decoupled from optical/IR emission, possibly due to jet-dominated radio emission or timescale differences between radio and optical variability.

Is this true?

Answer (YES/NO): YES